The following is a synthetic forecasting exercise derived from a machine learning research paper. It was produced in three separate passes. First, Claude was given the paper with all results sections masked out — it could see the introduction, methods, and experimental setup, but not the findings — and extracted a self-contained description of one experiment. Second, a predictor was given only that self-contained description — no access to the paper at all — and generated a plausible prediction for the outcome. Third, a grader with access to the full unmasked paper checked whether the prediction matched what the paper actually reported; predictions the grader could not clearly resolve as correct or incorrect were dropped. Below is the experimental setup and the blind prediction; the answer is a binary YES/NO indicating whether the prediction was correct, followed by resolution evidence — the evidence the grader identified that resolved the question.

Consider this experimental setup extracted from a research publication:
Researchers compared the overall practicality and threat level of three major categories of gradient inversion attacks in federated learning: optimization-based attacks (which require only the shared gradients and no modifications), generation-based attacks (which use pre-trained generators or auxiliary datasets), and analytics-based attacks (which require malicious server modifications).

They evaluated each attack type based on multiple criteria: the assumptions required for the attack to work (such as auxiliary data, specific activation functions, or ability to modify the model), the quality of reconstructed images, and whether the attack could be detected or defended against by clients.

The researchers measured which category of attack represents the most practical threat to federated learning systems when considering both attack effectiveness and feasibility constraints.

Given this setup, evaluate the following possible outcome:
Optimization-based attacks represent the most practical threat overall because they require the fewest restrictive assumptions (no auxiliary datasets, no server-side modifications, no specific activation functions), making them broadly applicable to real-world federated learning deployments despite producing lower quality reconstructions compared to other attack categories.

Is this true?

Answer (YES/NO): YES